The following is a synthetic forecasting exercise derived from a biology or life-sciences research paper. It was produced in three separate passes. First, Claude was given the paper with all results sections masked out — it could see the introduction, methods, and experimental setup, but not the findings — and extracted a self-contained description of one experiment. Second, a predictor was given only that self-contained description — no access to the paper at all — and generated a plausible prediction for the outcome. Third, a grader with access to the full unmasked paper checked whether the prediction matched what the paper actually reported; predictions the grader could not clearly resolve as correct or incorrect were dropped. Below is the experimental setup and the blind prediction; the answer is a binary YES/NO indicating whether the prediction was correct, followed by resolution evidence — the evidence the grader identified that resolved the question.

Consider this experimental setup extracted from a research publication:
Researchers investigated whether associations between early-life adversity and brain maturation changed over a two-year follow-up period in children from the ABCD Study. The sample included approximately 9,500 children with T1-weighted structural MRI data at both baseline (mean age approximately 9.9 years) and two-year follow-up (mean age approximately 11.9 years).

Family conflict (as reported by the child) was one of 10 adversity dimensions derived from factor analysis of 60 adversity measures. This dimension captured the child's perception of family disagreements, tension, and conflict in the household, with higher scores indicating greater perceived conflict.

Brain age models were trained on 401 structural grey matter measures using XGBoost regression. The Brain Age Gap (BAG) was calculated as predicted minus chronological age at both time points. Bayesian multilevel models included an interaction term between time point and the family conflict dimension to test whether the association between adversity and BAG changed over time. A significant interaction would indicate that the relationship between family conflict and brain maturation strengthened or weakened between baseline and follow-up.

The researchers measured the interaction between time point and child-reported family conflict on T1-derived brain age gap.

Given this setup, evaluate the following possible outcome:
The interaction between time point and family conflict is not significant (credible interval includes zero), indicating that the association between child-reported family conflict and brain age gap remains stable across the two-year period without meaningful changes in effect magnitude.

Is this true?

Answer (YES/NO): YES